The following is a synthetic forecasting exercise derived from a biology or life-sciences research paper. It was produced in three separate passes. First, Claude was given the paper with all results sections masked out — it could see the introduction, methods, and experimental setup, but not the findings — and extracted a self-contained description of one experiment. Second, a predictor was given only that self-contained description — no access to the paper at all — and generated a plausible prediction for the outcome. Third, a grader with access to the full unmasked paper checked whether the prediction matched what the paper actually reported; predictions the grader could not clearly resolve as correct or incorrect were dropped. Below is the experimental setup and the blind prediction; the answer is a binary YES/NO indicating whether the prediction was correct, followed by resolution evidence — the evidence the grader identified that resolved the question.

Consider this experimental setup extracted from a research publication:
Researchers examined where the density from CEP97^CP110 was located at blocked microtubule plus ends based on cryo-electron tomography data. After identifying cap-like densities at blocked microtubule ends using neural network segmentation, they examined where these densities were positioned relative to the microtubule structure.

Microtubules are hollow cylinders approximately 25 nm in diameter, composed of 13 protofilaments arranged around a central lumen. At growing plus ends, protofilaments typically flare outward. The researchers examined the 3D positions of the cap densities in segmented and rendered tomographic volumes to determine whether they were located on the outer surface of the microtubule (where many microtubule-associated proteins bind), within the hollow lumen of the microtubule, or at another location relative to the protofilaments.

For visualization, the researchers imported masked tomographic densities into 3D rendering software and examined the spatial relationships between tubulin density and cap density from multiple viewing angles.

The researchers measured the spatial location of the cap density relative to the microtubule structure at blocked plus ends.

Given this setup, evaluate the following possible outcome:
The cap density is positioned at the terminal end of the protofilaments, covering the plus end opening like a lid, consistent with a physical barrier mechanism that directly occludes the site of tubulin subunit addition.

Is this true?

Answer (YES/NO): NO